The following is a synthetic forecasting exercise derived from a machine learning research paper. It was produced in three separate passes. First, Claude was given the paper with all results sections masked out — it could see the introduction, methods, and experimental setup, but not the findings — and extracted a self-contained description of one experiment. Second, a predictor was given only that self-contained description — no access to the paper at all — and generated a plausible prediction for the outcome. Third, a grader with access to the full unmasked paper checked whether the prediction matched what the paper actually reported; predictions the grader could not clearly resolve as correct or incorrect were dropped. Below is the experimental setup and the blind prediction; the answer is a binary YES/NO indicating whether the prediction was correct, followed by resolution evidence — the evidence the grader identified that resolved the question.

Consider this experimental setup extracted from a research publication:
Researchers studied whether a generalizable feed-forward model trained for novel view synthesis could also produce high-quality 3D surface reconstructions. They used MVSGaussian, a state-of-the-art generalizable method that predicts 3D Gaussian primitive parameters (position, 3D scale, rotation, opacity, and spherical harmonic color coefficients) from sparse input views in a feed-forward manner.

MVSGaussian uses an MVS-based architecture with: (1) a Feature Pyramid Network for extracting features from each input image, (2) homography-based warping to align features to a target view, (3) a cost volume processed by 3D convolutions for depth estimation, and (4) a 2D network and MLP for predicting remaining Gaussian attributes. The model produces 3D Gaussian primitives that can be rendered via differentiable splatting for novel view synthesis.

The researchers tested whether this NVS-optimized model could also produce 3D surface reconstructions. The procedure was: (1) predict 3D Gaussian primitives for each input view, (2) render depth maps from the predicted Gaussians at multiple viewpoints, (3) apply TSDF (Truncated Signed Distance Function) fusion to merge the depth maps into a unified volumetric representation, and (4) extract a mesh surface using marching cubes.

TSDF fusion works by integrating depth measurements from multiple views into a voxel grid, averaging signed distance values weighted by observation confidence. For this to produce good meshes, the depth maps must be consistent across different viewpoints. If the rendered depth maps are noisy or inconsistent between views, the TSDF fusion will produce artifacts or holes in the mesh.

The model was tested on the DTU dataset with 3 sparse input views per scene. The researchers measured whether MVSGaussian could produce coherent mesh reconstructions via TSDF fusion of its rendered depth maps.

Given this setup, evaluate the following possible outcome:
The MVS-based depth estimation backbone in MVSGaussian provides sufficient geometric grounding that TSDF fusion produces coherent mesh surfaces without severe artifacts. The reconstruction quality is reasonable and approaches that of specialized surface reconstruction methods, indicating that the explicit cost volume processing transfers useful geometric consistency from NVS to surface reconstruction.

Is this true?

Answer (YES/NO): NO